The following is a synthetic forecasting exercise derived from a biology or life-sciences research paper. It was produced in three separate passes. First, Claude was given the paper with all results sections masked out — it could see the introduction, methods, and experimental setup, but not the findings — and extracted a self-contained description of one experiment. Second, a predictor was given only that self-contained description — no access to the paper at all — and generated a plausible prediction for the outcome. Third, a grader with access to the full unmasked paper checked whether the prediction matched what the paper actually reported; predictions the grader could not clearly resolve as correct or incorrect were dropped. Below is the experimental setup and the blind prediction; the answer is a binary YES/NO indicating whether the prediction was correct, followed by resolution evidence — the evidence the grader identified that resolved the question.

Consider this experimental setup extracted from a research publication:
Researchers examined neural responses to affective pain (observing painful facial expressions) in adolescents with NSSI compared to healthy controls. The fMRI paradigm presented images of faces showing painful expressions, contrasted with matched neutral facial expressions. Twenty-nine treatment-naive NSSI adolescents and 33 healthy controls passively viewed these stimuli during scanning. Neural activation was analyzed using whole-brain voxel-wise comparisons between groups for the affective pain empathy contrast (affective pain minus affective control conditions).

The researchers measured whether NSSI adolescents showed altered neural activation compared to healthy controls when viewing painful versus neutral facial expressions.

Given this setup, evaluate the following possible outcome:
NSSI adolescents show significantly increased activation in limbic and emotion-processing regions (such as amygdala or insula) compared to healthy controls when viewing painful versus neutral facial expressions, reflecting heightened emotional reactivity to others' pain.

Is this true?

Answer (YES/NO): NO